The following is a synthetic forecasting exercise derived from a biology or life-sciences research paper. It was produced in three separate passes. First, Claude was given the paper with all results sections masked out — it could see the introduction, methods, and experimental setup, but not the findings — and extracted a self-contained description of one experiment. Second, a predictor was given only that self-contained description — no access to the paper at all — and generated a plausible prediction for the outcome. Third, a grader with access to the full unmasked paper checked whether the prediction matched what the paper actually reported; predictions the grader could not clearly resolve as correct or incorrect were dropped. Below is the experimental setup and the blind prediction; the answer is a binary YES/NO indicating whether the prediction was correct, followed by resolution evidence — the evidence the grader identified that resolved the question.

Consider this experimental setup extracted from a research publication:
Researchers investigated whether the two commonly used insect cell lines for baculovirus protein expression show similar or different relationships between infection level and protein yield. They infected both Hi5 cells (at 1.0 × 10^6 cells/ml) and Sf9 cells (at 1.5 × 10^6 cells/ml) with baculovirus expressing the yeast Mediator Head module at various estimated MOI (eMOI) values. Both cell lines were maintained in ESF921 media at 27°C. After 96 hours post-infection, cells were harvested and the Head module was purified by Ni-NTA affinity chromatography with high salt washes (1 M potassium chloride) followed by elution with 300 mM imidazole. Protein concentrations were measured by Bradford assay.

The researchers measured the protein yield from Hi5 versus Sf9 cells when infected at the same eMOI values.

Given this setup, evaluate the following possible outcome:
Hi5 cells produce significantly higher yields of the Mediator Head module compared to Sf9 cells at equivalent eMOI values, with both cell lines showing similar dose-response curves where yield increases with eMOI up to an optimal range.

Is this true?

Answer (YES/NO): YES